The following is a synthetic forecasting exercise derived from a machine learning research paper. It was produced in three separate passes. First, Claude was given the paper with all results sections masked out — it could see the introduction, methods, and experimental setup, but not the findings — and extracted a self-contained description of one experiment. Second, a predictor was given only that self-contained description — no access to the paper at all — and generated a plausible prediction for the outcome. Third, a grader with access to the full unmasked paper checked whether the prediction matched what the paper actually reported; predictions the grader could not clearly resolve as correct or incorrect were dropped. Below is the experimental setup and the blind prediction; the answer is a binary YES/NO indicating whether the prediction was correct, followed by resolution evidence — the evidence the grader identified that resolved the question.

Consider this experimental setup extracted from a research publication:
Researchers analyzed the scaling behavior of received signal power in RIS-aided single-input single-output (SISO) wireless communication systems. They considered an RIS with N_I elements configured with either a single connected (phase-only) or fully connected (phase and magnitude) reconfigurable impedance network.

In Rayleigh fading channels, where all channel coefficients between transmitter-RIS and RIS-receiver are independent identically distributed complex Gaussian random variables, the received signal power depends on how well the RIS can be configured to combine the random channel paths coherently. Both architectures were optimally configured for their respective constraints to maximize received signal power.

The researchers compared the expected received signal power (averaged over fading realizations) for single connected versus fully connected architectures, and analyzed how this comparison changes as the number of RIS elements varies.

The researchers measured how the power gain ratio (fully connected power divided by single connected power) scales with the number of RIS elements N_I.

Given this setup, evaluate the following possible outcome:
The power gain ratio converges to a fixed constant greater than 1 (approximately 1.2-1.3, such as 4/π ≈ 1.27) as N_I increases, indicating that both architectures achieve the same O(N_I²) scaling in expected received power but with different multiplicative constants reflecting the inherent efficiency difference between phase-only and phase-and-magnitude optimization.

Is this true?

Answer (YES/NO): NO